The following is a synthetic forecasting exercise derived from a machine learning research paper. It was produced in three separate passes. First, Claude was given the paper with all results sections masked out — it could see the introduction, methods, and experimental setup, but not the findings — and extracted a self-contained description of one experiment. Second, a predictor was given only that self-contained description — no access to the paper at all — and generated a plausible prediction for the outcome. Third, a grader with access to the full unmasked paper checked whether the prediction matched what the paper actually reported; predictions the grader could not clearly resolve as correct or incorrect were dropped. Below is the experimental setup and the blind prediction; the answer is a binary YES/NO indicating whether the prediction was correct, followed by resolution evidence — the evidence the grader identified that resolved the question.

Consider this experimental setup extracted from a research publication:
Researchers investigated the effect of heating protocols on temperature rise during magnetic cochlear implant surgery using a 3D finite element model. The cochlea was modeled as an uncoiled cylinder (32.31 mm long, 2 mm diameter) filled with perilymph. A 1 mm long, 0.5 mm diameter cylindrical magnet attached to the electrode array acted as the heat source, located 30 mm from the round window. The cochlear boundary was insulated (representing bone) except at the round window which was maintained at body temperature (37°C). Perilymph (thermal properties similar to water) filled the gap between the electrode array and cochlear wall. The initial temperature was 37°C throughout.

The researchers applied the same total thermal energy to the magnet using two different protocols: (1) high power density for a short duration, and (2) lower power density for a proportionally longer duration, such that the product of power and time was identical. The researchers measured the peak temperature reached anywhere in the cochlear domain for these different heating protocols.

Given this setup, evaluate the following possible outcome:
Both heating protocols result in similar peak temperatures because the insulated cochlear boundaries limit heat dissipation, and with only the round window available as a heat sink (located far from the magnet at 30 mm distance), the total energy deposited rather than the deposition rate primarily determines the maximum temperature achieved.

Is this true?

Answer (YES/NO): NO